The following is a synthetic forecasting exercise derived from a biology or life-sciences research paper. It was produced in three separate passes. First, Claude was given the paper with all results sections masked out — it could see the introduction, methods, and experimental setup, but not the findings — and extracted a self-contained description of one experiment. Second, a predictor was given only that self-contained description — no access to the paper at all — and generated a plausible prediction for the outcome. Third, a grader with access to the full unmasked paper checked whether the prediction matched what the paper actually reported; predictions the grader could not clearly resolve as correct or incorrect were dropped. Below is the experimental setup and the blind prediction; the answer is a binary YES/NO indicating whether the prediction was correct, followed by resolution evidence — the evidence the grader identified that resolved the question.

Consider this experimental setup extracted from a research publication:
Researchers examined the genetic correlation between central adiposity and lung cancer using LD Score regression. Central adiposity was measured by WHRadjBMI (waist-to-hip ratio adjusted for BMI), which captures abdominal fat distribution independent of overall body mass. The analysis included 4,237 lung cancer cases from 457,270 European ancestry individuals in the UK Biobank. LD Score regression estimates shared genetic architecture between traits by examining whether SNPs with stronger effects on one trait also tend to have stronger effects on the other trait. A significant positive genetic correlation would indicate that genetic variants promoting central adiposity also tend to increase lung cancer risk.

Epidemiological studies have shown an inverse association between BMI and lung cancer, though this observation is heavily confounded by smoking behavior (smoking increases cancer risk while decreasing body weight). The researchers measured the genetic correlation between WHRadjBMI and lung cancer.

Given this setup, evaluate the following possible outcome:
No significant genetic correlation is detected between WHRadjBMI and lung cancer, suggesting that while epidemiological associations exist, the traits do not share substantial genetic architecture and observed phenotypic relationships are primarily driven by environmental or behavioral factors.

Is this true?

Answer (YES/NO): NO